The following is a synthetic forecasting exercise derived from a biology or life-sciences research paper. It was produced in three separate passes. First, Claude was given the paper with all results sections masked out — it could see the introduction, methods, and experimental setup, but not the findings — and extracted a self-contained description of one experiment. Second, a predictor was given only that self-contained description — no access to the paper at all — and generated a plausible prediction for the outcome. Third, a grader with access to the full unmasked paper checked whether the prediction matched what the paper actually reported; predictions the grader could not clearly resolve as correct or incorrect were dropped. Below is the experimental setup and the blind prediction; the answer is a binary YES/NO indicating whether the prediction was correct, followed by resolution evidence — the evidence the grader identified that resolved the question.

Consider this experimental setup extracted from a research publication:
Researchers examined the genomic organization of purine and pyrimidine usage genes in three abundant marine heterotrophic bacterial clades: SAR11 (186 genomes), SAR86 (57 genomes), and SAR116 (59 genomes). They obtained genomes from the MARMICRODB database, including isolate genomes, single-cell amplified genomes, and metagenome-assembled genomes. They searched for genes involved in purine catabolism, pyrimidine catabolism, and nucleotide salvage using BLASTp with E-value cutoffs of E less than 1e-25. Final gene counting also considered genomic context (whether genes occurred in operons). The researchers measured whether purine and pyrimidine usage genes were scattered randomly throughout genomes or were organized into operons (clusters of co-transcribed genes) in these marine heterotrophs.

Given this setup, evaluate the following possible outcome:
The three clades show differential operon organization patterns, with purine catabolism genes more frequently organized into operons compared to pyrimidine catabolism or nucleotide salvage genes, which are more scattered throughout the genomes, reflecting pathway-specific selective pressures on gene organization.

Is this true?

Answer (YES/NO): NO